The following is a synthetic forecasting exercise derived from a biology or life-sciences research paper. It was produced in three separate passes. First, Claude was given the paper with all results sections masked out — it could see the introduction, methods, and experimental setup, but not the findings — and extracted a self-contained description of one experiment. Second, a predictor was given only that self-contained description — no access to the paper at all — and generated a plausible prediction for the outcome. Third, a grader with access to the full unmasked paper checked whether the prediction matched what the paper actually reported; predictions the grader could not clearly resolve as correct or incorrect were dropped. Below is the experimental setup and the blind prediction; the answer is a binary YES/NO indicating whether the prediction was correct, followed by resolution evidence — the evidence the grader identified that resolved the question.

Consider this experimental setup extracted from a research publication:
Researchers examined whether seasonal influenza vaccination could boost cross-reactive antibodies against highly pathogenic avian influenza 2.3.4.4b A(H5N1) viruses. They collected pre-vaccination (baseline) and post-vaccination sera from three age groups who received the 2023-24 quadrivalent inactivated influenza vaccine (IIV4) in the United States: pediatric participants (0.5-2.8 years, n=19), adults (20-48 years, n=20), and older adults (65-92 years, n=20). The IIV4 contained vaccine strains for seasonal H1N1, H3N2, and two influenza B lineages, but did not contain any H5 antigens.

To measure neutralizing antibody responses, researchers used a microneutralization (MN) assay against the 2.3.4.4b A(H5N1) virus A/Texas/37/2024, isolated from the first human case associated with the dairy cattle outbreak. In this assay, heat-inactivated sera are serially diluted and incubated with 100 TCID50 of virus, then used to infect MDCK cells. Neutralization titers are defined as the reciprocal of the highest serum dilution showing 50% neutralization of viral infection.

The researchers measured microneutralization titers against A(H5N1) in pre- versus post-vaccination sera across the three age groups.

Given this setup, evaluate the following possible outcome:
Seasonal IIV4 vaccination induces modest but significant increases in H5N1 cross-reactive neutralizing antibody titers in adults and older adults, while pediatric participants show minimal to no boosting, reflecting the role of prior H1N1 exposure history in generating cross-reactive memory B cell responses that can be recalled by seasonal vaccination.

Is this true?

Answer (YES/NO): NO